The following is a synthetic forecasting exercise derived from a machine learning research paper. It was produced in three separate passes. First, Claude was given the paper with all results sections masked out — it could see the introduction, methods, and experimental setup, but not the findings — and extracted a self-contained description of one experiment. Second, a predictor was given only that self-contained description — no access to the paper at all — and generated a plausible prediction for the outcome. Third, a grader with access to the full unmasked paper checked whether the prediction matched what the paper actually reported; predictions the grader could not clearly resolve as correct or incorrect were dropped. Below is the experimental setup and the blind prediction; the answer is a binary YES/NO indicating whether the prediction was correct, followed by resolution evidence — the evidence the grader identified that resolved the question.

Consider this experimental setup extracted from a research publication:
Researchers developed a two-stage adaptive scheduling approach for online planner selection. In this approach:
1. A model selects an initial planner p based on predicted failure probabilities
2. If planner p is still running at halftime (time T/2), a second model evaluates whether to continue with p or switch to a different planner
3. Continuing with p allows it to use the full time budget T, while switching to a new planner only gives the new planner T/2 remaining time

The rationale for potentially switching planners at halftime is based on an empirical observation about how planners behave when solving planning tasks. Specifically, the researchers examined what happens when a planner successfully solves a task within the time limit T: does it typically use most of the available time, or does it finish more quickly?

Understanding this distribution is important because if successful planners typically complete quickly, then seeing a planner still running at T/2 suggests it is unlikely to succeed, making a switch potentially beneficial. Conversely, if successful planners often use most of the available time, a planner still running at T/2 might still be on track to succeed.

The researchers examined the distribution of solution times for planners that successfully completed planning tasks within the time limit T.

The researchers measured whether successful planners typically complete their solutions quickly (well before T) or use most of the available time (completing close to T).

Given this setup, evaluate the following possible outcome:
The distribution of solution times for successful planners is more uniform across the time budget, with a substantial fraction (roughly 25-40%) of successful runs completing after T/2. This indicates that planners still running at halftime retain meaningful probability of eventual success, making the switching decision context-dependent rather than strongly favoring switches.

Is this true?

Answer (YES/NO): NO